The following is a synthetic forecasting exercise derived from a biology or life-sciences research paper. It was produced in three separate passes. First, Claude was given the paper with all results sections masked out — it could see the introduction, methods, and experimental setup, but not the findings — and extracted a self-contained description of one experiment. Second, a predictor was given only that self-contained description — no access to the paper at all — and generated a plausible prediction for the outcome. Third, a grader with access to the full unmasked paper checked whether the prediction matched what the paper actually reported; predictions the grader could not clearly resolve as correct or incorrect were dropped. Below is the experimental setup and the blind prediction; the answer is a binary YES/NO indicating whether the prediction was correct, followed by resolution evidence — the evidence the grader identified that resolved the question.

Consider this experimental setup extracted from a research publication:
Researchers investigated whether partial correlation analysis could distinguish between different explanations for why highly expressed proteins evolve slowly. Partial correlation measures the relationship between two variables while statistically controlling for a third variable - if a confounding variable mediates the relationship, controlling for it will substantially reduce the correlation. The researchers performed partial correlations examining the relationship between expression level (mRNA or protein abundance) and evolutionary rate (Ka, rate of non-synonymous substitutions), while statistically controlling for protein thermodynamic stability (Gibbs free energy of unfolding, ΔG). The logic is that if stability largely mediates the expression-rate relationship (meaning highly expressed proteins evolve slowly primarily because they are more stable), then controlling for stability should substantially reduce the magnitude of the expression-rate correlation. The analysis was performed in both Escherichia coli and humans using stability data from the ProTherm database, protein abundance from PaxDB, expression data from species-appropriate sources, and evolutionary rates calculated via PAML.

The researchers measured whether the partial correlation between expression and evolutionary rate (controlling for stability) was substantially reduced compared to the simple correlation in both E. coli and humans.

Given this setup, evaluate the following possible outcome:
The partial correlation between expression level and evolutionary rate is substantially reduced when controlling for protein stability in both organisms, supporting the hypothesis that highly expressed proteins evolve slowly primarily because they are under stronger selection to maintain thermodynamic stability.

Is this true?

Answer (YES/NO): NO